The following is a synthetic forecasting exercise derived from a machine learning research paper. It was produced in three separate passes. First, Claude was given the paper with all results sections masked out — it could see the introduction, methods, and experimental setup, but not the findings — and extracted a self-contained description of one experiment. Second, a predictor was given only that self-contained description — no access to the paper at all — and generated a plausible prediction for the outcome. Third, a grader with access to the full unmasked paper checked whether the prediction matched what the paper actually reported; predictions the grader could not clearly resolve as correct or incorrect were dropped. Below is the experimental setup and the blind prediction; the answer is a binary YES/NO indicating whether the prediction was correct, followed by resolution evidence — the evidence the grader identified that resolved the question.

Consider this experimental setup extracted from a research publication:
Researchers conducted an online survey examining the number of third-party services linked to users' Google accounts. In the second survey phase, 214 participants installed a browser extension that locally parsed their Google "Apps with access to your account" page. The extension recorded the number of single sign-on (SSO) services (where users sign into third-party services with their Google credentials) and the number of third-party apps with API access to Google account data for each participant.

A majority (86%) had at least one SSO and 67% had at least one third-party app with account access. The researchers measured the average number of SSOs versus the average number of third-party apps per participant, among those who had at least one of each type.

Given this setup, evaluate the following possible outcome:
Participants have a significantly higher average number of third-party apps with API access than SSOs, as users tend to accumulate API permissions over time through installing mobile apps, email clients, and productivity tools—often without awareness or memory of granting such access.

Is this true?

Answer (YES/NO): NO